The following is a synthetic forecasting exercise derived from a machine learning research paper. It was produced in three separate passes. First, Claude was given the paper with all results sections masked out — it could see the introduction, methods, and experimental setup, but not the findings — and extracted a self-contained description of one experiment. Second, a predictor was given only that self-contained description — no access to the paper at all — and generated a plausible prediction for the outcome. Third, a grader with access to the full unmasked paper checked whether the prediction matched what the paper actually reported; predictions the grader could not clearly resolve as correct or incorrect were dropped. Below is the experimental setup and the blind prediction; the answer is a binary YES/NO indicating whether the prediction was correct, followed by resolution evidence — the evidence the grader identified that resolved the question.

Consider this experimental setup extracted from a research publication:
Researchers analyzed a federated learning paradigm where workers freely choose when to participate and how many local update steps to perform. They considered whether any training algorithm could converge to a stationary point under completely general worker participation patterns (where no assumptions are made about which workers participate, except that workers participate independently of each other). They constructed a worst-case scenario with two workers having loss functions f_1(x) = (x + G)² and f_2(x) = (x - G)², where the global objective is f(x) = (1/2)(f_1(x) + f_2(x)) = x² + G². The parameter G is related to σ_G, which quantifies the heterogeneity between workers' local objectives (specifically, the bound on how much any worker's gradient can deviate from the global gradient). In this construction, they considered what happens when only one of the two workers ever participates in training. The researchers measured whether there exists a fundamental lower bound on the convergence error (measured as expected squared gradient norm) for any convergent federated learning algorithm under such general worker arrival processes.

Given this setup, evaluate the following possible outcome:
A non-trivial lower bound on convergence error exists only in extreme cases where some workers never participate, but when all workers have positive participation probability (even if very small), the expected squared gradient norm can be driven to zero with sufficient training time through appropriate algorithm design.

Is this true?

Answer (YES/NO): NO